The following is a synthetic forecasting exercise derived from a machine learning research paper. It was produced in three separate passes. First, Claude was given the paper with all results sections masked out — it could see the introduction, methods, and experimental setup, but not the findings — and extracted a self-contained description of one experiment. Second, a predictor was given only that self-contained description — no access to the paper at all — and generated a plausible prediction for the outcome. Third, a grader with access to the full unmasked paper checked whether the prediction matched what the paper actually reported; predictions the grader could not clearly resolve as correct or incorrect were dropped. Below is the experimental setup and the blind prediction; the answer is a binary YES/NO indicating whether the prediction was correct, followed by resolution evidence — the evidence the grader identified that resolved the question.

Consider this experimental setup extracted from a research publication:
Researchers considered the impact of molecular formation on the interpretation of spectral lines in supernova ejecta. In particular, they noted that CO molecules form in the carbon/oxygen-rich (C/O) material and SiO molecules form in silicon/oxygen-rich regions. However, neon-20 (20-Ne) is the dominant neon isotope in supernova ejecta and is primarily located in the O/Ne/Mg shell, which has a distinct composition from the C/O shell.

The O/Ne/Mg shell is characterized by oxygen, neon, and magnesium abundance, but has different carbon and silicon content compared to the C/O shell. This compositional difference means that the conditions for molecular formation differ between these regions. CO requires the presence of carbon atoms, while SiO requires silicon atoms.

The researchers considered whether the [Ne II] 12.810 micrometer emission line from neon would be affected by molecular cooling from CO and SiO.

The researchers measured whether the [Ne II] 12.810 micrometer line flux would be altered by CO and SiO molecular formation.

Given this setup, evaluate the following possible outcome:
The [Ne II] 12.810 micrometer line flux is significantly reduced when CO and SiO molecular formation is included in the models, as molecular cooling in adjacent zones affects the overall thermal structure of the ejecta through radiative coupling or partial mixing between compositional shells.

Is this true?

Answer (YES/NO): NO